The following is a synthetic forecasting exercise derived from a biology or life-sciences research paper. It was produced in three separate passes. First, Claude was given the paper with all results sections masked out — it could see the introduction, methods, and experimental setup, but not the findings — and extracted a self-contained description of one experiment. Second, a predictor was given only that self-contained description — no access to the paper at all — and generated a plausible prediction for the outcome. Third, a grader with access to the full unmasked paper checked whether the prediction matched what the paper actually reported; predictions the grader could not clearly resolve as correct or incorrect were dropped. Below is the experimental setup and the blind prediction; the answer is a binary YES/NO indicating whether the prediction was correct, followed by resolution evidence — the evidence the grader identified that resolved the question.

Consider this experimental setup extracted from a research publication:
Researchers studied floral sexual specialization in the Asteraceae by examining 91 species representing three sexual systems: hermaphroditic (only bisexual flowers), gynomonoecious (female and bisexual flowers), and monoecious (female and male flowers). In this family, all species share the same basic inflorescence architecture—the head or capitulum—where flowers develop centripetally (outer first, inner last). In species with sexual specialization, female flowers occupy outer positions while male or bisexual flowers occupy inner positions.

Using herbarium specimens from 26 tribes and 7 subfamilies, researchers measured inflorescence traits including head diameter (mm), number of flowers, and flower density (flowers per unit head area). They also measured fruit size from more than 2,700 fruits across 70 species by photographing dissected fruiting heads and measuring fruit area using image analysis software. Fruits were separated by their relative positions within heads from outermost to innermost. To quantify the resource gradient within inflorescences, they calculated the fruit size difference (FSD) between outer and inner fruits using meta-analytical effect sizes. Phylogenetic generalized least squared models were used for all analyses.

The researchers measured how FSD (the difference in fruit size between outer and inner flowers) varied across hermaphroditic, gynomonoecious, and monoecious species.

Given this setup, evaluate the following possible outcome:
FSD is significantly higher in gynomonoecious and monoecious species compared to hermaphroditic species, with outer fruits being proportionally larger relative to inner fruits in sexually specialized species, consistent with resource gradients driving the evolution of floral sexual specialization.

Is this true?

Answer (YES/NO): NO